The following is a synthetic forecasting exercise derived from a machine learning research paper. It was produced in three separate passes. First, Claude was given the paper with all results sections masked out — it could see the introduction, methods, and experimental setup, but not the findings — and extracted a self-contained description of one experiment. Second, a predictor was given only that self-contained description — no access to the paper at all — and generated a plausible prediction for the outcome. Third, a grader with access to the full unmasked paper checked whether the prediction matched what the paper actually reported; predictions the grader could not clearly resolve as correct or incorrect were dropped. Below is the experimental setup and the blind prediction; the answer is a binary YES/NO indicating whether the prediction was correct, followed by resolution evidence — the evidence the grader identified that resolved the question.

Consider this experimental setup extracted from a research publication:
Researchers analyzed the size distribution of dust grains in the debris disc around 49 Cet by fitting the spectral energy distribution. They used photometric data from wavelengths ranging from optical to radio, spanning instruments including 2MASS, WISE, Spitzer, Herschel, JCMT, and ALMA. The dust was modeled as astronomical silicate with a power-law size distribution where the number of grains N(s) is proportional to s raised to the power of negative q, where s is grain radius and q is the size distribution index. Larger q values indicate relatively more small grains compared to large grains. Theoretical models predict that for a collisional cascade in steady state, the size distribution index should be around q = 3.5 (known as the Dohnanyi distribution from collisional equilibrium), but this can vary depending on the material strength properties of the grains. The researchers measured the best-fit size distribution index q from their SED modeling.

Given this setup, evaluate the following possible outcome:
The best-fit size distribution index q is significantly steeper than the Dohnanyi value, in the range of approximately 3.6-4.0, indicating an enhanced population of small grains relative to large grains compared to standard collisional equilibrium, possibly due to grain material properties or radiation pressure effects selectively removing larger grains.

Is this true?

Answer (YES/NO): YES